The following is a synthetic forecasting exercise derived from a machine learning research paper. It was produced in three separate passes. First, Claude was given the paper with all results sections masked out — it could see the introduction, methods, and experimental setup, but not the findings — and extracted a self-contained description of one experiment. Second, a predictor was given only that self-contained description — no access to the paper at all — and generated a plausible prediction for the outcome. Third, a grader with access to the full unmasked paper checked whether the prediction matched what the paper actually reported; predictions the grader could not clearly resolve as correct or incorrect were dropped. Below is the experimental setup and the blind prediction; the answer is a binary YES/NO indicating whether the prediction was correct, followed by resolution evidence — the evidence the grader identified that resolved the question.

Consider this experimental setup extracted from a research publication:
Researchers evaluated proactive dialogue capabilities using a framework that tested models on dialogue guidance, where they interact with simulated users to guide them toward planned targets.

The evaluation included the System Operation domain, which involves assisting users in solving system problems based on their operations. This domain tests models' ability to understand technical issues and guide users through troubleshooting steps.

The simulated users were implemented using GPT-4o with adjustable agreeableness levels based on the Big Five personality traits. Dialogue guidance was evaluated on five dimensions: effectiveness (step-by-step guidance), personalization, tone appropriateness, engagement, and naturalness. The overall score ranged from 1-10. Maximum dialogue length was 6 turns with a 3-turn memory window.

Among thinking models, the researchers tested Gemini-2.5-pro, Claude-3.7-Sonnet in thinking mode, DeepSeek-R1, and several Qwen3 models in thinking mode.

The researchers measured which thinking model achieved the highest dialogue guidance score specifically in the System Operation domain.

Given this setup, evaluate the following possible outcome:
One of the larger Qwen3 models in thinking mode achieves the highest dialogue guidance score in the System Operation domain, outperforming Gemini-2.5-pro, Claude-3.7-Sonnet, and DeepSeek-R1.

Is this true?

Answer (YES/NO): NO